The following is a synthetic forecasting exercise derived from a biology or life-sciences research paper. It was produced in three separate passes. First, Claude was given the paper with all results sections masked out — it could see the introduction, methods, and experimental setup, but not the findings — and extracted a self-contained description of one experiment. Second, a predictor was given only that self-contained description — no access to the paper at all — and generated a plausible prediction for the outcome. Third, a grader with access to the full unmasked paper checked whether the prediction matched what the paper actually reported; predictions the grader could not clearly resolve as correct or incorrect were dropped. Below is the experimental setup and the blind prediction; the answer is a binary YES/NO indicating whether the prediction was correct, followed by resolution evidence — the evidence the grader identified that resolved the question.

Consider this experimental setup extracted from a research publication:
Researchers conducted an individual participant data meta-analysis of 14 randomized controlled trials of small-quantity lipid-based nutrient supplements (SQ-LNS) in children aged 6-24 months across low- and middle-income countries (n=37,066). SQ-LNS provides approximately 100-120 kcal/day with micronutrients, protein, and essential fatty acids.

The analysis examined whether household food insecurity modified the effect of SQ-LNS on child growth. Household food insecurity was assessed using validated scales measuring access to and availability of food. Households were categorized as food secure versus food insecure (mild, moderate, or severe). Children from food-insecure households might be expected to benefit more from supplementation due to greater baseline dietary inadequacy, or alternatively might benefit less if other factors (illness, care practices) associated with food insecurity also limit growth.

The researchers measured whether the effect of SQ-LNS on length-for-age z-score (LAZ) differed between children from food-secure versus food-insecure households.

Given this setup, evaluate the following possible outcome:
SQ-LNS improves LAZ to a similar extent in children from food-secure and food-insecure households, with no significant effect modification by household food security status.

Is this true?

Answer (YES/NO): YES